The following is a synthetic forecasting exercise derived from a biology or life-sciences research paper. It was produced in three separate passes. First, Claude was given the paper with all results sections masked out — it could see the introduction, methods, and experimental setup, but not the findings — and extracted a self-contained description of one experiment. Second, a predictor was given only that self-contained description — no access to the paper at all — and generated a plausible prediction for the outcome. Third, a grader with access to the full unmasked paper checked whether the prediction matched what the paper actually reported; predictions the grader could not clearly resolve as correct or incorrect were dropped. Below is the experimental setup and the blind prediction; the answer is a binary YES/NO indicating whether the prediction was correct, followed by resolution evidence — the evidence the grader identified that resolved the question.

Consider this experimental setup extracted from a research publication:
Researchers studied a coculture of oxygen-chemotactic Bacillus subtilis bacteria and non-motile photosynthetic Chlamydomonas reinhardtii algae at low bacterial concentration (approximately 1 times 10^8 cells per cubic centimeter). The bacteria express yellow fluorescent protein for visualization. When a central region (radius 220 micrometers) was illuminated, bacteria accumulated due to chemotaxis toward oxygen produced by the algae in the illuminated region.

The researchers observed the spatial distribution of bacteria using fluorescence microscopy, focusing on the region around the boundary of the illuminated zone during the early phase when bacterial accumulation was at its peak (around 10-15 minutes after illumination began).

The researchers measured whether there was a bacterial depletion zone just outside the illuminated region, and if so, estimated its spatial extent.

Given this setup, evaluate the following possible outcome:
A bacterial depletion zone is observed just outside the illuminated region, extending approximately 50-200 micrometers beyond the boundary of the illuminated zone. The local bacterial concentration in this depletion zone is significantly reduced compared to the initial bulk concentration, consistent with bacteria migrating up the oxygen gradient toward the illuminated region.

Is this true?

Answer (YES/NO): YES